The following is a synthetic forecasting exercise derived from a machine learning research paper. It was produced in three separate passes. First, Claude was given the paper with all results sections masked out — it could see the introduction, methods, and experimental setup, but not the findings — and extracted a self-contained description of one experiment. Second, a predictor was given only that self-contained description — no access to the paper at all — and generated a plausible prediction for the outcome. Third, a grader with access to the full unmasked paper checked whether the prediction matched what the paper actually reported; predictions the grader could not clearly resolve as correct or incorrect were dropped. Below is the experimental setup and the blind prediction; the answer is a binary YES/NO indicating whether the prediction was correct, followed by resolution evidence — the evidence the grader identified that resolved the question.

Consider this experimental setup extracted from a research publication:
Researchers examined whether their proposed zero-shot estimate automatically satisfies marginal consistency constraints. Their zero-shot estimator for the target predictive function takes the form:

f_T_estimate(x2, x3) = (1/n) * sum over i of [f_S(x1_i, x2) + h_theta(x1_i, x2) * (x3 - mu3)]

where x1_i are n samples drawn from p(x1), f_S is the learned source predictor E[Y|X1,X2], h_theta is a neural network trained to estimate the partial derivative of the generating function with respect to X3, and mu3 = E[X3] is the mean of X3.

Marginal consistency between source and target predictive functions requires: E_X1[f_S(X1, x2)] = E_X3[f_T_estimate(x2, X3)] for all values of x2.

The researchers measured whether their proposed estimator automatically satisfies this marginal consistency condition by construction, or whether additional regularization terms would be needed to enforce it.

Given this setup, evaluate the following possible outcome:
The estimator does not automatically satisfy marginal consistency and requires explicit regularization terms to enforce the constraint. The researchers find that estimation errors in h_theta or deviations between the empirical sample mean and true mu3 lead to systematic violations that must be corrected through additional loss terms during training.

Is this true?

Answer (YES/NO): NO